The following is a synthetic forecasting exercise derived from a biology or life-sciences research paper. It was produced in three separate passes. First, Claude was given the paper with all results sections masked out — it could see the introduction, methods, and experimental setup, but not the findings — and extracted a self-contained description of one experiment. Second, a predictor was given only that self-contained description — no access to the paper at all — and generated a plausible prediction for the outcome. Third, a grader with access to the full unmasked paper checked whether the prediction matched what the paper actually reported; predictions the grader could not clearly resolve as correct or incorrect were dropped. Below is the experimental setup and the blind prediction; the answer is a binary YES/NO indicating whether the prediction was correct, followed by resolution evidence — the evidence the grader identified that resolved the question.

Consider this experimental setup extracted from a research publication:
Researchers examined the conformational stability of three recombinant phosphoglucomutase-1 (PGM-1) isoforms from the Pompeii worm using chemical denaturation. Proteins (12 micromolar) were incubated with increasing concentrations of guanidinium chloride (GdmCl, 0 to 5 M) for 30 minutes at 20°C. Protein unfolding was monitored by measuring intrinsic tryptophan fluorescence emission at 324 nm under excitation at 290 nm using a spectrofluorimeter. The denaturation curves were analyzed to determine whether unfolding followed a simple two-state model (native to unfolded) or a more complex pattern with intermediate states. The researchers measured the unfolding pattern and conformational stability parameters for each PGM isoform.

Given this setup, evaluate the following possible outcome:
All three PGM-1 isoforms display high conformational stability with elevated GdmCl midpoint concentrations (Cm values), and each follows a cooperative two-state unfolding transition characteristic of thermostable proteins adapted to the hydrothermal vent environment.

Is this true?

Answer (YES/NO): NO